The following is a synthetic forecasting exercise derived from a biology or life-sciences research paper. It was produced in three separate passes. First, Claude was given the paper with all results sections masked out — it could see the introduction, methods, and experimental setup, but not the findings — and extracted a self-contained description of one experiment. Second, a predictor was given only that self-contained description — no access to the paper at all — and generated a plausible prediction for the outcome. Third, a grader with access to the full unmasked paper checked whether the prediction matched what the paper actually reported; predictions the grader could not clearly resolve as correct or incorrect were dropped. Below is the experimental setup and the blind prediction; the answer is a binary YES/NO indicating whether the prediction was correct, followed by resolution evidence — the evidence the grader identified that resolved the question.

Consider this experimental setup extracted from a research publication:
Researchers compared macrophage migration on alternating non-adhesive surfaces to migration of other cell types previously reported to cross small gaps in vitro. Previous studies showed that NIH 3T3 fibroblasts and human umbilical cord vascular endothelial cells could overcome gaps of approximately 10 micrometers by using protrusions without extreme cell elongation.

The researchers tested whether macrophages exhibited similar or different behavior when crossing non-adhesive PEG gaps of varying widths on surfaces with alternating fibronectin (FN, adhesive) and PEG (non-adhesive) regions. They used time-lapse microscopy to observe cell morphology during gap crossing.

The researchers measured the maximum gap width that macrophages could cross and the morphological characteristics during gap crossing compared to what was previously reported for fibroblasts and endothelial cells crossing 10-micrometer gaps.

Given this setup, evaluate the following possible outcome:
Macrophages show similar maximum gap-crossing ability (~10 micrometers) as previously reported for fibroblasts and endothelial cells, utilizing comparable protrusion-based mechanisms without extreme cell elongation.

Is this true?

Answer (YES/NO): NO